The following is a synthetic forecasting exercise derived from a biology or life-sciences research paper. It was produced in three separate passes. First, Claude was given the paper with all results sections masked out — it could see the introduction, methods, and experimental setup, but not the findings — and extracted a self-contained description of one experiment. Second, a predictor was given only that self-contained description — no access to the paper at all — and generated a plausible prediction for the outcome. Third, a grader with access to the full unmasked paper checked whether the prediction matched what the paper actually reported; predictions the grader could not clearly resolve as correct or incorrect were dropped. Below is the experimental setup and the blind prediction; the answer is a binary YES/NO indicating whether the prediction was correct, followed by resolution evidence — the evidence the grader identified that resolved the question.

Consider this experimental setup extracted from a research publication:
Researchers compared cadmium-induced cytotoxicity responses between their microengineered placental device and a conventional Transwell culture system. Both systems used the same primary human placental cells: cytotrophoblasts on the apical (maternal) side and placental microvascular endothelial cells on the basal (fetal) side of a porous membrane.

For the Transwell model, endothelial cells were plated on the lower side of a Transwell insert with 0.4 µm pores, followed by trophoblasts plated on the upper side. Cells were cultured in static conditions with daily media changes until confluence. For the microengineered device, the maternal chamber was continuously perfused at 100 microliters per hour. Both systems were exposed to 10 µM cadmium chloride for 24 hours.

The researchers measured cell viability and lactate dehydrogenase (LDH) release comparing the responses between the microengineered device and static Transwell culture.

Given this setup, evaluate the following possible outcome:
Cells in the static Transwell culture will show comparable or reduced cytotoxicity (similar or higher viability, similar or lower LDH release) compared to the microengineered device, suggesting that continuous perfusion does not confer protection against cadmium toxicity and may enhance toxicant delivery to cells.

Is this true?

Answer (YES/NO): NO